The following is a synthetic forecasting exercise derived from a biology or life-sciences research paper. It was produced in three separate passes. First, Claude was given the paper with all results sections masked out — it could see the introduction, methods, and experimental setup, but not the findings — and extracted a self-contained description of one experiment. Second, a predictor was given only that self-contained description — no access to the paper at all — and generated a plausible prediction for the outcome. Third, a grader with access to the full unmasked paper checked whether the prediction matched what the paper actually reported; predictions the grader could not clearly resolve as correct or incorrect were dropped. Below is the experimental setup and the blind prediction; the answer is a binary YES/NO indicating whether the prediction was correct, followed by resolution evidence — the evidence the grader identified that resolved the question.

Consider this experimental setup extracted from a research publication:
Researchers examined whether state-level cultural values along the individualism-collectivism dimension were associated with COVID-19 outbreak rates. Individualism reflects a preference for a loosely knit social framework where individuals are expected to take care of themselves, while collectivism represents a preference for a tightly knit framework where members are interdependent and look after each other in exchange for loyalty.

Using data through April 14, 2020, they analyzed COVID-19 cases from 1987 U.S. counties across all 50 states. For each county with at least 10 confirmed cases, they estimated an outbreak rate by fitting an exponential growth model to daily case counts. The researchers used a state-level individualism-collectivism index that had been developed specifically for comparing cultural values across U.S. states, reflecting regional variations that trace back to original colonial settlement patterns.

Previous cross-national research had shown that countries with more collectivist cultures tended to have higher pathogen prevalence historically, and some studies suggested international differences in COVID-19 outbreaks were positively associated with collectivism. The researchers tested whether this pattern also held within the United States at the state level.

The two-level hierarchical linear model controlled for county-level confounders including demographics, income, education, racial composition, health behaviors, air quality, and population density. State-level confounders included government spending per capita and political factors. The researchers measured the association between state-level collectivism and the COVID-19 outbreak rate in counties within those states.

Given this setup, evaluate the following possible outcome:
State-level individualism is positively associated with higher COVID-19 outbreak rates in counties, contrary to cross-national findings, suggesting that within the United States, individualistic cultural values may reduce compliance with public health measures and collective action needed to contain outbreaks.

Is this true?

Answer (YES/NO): NO